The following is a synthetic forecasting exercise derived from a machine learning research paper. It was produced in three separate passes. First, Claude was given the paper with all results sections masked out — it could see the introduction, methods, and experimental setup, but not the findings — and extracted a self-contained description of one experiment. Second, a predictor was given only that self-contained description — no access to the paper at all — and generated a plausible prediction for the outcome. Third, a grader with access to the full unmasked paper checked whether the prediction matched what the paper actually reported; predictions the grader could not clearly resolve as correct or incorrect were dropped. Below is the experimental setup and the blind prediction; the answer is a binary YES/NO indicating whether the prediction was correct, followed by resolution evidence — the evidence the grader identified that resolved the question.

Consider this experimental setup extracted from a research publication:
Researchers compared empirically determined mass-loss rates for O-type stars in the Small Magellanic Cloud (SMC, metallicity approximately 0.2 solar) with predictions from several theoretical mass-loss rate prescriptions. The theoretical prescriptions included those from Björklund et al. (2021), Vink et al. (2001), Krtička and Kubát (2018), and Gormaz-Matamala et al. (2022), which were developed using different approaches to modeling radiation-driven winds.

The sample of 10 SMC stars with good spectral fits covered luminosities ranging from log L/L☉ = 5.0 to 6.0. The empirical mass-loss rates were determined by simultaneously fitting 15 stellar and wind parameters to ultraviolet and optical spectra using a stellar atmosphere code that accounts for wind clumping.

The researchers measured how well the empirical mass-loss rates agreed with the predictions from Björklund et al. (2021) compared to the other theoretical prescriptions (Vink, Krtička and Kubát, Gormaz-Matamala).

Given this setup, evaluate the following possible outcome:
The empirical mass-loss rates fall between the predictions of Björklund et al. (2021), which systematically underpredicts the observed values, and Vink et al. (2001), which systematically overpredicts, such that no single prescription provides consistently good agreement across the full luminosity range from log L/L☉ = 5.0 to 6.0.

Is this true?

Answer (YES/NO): NO